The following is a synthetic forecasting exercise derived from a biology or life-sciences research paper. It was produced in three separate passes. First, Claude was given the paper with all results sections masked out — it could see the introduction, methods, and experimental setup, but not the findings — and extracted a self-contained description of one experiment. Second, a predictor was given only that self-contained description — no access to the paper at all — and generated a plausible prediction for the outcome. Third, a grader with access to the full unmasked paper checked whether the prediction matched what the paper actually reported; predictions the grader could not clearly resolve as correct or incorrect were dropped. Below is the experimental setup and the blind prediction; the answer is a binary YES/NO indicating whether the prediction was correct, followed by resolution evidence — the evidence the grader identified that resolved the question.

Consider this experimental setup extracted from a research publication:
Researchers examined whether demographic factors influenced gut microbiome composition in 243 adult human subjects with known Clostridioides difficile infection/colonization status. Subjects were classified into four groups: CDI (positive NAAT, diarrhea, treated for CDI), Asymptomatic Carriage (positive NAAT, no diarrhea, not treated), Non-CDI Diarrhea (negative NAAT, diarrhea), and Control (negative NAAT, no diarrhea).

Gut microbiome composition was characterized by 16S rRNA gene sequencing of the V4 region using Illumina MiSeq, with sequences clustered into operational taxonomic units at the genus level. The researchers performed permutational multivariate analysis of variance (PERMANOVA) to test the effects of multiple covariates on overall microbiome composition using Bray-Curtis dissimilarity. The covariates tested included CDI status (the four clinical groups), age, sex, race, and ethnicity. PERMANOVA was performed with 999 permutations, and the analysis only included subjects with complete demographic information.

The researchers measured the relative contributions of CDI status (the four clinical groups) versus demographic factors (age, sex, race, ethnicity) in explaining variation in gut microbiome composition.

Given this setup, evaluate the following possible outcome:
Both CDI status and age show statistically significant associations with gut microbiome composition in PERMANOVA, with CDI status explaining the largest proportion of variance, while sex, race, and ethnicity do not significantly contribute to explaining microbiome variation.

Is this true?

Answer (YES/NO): NO